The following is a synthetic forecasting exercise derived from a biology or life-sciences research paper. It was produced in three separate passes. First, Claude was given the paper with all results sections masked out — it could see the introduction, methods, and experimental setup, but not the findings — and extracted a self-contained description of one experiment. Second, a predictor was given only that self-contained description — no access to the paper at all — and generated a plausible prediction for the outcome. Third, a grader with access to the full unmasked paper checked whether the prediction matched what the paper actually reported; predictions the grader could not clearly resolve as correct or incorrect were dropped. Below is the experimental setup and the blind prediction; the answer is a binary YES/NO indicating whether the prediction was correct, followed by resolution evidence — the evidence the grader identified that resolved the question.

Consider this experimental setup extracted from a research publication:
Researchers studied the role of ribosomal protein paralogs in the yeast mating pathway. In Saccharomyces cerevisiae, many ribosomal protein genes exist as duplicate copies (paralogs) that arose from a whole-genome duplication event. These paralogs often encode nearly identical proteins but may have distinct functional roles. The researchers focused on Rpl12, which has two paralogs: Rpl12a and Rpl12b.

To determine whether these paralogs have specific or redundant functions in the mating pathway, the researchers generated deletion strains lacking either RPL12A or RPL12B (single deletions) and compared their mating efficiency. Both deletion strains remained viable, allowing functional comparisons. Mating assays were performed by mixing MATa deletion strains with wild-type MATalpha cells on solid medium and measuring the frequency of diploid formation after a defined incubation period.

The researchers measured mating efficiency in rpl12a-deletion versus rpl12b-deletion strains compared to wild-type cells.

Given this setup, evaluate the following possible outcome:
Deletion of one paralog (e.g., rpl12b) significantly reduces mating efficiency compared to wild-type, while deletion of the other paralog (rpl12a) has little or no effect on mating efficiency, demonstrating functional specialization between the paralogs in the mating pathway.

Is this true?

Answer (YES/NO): YES